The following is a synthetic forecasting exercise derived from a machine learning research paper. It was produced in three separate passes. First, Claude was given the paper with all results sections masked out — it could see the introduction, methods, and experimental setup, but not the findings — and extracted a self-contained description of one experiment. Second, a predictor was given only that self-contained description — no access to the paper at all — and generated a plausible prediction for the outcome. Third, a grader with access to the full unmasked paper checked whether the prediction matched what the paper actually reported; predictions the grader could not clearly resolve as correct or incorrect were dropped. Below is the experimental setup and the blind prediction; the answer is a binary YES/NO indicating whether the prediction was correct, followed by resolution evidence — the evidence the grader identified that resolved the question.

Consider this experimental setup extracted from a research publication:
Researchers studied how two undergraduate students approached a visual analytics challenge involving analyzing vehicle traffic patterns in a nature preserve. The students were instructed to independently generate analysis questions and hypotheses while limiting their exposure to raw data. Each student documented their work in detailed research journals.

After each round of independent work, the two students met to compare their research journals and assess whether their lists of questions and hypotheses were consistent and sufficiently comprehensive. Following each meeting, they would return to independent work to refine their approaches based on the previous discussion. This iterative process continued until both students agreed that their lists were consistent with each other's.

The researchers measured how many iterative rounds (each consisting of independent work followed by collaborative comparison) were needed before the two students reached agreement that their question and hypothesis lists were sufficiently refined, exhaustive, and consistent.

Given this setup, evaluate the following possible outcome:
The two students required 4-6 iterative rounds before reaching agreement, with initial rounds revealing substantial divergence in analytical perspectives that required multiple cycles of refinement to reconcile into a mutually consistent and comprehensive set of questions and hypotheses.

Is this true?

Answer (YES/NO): NO